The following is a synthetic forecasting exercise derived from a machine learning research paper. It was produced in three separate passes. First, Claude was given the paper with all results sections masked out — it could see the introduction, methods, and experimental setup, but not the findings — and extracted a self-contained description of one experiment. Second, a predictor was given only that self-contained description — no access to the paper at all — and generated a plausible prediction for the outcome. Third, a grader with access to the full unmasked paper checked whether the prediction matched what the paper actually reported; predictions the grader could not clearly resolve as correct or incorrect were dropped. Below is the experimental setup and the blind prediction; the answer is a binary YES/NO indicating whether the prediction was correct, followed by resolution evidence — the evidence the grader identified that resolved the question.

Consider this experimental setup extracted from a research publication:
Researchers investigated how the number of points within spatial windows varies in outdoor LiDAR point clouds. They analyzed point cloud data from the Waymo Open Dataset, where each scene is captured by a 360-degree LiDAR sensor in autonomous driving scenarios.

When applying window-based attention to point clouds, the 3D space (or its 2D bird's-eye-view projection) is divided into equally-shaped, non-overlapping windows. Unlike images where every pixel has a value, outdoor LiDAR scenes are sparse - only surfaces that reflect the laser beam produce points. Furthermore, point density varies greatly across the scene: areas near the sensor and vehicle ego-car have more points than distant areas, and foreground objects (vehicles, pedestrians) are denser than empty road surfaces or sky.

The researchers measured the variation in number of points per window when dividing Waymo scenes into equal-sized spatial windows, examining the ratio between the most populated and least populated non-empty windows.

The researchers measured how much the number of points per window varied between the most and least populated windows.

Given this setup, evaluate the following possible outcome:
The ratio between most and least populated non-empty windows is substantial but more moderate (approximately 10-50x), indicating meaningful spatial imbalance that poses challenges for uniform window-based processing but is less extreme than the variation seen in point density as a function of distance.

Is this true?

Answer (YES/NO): NO